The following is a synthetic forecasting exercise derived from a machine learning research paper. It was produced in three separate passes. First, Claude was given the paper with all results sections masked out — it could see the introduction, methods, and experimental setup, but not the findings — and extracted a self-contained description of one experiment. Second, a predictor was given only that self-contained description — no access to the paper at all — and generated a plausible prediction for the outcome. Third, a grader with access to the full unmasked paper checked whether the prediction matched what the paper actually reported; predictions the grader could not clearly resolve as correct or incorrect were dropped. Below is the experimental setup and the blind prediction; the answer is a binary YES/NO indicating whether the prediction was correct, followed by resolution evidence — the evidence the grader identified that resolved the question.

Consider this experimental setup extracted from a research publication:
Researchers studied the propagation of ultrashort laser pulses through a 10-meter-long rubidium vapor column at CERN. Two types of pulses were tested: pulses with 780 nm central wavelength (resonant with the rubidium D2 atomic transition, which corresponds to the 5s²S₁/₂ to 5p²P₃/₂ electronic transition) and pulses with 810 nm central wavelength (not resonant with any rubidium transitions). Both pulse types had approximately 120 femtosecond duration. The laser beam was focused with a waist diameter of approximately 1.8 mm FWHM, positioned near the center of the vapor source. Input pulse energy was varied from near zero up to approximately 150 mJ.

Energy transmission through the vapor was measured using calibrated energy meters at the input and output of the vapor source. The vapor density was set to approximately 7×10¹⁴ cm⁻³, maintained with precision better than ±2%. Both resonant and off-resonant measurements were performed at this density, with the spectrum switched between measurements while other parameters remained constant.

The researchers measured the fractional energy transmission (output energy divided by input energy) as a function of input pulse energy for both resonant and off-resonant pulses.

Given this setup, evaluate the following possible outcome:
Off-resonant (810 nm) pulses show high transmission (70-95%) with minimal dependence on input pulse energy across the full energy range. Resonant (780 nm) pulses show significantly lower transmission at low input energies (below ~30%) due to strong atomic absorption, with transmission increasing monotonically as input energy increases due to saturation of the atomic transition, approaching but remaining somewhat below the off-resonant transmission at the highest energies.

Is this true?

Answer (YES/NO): NO